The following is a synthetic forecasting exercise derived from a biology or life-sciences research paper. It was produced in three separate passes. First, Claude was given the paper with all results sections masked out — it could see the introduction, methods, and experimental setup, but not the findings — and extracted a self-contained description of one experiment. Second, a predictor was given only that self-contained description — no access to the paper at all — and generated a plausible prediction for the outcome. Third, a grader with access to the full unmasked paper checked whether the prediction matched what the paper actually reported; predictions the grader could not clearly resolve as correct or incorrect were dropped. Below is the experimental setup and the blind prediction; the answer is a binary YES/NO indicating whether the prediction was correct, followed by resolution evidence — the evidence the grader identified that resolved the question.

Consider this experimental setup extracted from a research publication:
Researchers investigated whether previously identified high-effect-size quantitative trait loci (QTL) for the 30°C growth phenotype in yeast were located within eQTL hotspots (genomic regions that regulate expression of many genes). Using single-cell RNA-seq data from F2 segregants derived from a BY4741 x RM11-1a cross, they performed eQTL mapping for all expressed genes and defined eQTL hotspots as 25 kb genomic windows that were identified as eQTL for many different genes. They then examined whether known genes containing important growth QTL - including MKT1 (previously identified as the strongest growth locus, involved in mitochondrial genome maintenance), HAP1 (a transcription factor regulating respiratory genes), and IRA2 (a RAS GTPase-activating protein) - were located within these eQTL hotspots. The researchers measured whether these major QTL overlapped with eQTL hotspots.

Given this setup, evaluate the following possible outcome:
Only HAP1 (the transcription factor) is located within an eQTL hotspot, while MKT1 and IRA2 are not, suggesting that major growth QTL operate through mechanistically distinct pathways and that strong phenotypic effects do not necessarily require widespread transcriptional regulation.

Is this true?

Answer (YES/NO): NO